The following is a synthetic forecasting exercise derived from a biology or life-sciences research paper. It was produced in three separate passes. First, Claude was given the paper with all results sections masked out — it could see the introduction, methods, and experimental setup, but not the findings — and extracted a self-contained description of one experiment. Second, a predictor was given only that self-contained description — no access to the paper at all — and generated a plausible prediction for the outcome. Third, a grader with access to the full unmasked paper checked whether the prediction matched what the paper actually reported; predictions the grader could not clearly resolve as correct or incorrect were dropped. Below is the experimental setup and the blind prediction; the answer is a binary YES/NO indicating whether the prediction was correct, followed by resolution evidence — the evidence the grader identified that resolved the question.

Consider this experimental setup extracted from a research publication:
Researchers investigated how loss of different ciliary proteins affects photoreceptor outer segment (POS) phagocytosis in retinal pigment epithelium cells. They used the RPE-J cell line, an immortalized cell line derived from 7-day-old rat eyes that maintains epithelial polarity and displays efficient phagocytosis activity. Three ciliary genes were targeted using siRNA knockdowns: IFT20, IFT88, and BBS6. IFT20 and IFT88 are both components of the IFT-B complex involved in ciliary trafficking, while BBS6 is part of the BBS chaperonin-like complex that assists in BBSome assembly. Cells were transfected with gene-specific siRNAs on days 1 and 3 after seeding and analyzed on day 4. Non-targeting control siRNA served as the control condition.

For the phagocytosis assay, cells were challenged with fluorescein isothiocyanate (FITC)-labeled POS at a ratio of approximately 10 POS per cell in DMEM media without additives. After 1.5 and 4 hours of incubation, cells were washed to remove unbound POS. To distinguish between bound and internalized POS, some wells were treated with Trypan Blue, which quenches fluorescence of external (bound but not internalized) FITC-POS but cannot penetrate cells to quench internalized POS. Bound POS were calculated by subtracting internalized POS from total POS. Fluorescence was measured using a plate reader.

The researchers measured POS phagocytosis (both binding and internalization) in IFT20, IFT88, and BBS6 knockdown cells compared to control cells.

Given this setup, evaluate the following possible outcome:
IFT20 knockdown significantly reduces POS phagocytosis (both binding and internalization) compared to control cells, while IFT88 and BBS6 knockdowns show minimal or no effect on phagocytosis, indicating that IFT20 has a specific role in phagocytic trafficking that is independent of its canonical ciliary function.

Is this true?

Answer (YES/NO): NO